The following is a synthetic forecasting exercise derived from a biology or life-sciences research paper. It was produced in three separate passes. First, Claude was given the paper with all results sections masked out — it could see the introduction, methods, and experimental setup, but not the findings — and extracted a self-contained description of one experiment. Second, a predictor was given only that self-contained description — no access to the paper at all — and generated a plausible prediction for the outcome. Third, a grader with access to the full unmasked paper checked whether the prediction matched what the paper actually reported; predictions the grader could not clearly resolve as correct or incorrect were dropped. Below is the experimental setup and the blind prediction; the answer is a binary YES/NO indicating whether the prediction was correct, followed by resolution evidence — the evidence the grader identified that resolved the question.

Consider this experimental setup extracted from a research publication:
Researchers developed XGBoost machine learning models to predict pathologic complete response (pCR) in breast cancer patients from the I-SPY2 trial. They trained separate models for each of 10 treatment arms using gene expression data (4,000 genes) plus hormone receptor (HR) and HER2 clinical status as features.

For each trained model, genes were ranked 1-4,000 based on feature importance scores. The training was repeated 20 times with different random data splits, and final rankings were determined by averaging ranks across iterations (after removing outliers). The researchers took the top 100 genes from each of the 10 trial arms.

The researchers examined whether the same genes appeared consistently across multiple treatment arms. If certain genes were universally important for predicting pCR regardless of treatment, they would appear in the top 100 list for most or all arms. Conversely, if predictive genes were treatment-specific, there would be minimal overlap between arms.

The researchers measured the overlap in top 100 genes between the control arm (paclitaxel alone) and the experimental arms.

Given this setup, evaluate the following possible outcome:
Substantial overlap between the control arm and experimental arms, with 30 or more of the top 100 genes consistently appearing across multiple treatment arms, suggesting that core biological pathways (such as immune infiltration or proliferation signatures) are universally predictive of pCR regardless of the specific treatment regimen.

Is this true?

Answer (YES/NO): YES